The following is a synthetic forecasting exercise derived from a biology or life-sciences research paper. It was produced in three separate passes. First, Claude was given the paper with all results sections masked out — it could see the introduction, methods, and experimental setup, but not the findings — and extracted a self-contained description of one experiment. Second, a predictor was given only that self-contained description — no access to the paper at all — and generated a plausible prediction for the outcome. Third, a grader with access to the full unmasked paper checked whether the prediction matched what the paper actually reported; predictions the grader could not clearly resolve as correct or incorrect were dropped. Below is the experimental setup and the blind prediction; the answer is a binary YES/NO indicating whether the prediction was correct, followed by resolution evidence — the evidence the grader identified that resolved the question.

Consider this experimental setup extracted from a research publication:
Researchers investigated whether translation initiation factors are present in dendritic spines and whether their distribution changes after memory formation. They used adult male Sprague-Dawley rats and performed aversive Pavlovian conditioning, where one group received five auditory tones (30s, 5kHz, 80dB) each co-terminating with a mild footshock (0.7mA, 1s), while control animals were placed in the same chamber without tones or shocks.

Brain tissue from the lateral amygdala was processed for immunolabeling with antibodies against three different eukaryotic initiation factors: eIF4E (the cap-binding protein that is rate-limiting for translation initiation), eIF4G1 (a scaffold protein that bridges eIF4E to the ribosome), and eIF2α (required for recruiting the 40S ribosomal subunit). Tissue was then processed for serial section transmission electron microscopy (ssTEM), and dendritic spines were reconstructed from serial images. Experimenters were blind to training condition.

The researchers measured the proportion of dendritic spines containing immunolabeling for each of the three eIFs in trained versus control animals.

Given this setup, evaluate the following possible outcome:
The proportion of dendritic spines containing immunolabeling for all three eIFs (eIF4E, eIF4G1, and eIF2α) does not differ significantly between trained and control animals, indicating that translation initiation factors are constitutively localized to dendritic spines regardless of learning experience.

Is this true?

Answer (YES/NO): NO